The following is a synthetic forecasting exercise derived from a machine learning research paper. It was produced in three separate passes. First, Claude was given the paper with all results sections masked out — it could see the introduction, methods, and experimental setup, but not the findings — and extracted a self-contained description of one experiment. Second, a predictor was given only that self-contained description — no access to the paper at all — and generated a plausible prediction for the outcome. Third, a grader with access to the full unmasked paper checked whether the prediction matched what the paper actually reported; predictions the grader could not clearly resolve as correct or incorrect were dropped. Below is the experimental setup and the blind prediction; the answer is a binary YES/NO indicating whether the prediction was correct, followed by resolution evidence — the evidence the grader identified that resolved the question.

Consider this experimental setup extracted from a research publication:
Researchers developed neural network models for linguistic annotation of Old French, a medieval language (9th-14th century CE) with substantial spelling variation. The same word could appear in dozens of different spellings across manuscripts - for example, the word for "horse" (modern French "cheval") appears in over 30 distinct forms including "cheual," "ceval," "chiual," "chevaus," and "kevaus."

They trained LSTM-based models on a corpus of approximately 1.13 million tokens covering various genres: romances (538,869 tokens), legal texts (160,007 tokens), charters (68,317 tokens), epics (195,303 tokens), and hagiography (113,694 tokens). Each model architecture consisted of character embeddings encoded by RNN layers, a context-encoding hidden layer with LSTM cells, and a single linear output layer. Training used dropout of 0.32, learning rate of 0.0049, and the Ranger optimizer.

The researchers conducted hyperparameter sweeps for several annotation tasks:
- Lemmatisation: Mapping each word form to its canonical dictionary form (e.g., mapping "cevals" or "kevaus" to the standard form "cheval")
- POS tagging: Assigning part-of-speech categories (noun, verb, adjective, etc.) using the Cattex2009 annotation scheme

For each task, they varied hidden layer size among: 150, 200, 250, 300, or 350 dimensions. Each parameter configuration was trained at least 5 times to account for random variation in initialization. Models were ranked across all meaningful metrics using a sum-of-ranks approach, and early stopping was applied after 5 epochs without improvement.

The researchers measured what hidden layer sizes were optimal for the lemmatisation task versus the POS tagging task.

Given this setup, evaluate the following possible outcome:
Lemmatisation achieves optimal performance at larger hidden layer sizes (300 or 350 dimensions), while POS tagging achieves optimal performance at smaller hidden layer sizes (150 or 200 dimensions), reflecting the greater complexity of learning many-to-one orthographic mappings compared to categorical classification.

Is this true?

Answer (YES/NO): NO